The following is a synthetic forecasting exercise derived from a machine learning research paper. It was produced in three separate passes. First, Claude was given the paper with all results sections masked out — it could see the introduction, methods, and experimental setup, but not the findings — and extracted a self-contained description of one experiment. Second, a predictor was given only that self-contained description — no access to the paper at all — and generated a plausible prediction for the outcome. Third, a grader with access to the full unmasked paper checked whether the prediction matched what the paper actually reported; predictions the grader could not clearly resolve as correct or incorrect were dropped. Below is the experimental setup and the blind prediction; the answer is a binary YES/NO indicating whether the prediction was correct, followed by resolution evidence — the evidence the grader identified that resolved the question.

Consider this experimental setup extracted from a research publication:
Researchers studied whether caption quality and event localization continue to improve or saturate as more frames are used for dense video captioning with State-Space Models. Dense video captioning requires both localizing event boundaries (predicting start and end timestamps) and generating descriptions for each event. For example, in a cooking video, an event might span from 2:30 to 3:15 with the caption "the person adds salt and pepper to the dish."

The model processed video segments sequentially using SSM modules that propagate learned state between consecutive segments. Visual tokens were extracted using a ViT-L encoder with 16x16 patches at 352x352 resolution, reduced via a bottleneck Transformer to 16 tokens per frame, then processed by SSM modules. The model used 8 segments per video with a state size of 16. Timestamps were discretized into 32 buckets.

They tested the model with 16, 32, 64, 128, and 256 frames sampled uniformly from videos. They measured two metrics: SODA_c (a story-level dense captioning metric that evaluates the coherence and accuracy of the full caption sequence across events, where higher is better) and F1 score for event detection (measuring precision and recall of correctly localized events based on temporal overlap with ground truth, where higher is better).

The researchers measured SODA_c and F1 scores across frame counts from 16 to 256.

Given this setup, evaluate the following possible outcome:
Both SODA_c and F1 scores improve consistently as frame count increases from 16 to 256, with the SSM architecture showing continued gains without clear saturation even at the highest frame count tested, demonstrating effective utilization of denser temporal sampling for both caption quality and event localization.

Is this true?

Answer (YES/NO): NO